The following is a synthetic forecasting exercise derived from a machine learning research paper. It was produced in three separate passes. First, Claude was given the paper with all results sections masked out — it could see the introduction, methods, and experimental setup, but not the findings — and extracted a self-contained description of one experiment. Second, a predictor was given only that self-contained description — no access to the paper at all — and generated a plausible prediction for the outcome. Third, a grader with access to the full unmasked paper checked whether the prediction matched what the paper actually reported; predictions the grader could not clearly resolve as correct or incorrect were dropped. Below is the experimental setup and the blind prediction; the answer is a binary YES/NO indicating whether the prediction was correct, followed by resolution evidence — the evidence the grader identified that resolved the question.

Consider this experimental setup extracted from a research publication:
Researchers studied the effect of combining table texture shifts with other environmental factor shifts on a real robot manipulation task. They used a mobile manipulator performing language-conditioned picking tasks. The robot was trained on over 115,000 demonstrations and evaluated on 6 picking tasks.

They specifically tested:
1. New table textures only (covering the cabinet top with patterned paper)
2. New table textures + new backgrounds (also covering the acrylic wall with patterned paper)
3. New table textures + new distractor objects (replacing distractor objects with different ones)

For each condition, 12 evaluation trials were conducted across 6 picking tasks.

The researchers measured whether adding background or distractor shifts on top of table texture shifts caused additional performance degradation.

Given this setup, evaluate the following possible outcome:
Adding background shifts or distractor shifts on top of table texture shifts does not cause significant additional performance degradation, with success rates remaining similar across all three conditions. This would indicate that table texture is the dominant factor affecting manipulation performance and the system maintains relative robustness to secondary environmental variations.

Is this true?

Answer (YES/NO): YES